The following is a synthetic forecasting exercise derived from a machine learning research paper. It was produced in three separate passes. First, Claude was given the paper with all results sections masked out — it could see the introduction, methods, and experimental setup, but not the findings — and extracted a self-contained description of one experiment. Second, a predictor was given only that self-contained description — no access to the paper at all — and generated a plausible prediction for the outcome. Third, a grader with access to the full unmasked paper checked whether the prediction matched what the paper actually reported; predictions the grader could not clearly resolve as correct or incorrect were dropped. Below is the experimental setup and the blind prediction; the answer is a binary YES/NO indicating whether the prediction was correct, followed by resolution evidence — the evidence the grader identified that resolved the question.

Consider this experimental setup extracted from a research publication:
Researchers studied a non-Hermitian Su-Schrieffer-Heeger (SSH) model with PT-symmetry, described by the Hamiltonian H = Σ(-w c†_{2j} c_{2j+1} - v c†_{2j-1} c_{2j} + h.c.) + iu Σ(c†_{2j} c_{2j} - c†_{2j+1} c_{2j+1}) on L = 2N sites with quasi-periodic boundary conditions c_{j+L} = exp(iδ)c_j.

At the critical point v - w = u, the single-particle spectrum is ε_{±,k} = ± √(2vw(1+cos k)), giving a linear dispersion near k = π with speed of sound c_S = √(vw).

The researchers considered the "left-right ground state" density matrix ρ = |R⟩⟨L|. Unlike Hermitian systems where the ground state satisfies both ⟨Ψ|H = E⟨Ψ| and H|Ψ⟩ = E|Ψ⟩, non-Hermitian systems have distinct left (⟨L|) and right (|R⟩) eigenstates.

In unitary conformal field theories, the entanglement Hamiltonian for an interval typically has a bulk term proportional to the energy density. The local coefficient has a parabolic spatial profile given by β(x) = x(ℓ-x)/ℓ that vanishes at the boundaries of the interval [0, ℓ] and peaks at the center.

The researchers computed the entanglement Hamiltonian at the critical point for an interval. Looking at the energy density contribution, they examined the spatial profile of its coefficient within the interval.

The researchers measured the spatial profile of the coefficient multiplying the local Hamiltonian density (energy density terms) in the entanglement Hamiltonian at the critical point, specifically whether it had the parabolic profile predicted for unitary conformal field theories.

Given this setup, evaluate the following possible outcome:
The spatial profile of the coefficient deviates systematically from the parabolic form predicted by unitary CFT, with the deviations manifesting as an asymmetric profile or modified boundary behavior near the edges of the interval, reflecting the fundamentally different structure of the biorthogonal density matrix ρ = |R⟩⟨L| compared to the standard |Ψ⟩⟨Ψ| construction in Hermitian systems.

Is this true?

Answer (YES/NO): NO